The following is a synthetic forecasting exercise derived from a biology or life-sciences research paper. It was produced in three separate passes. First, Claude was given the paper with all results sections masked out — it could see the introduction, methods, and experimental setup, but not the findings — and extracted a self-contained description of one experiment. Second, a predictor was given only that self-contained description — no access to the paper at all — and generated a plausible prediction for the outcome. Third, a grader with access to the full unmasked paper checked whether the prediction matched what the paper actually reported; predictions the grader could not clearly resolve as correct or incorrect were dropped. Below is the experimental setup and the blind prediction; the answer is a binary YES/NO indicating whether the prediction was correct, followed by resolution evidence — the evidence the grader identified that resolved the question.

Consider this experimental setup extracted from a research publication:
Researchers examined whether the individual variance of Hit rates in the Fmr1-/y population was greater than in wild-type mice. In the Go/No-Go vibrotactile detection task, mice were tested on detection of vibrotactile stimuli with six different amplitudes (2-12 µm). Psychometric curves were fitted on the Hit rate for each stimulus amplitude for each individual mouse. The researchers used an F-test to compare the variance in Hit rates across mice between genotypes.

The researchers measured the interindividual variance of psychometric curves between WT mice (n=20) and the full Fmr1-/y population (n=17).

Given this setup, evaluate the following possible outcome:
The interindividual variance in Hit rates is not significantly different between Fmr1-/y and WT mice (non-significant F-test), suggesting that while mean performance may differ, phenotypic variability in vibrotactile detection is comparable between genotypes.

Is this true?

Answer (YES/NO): NO